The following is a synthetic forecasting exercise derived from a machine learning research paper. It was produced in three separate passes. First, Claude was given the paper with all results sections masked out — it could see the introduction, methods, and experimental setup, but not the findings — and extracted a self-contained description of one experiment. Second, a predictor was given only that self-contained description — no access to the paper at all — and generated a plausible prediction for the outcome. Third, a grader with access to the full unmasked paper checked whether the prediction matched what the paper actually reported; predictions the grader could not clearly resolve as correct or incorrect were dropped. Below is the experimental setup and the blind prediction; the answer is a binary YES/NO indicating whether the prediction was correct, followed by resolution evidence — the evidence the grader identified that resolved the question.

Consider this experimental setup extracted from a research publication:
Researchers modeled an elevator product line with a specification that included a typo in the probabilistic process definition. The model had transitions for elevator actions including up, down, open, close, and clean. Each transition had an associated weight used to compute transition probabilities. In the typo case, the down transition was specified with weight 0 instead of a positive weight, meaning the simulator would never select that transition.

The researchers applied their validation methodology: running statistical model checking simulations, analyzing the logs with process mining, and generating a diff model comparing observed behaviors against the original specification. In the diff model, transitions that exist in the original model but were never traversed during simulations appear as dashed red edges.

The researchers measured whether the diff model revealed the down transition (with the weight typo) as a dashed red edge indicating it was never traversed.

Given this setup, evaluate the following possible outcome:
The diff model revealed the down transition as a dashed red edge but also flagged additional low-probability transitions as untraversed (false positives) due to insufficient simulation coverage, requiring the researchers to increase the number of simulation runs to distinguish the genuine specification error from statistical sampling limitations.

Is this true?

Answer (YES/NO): NO